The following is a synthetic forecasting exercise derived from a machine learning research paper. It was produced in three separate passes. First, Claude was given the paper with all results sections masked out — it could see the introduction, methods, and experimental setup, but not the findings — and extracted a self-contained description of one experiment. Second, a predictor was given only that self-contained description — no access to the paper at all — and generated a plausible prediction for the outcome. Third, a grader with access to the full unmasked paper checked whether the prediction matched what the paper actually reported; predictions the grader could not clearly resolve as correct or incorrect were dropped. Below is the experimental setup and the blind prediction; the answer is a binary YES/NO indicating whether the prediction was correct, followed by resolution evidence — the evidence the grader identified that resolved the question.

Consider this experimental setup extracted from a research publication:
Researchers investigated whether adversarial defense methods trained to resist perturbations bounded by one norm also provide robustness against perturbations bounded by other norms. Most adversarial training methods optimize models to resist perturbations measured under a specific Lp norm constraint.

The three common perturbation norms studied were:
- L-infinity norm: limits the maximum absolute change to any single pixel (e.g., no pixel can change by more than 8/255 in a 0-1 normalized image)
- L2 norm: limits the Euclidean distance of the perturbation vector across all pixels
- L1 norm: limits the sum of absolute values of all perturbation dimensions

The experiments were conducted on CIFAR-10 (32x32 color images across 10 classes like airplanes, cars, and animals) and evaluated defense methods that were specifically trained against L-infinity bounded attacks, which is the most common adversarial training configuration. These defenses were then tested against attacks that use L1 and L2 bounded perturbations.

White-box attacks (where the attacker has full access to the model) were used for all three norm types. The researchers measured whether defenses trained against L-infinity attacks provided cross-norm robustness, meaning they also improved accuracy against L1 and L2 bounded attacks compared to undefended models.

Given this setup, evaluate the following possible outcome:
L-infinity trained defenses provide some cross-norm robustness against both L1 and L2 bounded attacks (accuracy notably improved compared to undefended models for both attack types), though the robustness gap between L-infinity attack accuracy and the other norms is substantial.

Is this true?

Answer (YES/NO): YES